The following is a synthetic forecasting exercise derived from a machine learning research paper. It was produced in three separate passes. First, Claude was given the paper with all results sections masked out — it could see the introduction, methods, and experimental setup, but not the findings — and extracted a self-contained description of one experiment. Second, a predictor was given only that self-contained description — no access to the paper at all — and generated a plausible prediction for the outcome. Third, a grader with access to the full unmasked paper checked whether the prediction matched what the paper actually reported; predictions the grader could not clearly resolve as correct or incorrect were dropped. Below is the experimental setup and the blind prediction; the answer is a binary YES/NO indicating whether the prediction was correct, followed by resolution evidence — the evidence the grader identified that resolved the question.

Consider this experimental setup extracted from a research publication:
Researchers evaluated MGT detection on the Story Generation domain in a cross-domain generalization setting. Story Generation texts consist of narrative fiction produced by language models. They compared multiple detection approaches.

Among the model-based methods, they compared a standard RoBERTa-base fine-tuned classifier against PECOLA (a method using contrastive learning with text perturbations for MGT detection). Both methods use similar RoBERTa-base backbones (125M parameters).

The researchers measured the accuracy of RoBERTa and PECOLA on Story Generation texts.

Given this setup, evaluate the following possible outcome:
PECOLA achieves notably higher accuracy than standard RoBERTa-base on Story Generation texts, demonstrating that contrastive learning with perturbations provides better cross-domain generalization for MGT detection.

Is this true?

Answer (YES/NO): NO